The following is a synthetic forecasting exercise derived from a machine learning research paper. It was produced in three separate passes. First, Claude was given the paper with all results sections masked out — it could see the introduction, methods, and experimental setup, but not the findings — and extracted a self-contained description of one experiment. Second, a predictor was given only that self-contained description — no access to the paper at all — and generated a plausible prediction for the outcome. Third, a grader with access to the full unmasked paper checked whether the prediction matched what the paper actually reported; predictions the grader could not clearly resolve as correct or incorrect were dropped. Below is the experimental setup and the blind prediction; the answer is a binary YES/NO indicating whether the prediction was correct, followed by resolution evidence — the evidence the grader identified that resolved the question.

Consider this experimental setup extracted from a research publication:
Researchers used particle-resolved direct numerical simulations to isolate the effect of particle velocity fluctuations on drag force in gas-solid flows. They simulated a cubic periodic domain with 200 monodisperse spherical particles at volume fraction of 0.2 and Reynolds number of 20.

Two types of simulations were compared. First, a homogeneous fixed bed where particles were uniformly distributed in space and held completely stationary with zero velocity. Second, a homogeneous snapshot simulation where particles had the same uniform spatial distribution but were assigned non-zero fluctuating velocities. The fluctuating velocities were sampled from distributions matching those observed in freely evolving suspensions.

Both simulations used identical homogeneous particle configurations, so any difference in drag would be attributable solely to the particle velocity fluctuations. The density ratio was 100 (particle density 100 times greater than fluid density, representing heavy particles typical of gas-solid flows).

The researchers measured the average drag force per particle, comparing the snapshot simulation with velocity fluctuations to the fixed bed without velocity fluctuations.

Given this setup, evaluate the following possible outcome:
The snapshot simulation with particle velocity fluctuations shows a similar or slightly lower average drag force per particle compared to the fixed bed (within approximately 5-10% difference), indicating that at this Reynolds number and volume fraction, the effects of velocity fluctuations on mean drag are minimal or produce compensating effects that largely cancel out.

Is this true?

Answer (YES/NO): NO